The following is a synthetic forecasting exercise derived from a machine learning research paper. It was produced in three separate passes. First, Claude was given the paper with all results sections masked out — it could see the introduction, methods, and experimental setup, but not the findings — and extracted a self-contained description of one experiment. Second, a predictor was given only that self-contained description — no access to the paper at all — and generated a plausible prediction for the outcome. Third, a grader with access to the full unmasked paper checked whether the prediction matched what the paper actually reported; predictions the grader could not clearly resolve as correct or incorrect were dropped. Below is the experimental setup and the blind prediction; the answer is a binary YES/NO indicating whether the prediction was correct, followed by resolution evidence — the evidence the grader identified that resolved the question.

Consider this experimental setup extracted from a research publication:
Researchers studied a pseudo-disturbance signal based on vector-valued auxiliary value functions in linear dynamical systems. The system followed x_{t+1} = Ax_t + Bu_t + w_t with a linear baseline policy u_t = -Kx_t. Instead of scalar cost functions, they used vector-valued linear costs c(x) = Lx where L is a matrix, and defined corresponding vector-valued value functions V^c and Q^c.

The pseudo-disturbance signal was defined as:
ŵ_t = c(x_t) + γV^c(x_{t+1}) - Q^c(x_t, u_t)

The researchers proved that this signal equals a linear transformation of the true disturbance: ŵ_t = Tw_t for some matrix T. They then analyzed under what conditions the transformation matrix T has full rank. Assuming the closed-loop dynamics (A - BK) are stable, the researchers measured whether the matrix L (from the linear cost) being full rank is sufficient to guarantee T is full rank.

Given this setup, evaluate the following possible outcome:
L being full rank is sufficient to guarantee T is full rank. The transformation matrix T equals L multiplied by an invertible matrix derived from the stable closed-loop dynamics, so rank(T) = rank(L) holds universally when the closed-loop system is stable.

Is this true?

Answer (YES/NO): YES